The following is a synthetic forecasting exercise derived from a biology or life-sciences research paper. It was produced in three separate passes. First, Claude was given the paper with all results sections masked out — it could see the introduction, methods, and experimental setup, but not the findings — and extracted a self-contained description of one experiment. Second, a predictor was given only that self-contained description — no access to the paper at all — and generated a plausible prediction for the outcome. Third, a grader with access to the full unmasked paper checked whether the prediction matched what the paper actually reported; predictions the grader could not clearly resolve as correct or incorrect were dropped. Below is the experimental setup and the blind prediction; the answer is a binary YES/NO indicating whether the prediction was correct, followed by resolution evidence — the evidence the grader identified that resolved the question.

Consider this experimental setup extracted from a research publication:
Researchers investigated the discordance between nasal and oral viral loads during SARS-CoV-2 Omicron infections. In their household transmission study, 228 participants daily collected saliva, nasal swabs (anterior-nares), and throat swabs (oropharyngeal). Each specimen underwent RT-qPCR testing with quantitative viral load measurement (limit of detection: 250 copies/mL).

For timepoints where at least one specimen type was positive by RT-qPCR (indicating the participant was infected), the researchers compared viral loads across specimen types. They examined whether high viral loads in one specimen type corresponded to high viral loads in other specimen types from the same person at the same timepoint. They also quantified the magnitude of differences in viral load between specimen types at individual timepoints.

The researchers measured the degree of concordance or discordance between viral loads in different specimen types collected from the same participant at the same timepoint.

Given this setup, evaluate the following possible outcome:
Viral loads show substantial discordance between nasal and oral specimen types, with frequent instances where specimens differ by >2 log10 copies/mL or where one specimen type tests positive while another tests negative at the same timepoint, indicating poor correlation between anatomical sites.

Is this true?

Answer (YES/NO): YES